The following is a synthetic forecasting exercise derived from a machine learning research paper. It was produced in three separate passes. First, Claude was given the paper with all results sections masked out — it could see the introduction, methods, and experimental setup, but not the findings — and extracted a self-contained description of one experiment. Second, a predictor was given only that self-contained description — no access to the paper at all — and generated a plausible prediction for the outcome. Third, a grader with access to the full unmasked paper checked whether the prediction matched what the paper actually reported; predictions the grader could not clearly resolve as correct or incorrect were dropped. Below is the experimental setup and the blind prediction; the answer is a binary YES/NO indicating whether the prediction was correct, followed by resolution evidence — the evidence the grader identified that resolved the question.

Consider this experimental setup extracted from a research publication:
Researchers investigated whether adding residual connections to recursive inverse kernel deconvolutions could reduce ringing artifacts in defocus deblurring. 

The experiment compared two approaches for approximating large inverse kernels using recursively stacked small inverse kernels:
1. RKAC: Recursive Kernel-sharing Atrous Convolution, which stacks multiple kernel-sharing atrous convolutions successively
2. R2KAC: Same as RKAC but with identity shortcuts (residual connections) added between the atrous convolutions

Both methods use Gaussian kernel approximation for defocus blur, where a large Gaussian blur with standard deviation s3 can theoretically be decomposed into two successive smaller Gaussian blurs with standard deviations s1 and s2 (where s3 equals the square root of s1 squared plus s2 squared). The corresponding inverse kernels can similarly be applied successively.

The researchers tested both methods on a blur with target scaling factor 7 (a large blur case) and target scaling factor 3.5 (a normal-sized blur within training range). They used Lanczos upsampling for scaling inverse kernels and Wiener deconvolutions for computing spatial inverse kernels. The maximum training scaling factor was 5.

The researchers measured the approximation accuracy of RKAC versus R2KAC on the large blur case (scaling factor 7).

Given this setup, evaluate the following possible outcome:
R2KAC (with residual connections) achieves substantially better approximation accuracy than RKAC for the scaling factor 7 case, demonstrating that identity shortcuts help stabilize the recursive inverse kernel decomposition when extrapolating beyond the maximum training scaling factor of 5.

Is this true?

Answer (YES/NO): YES